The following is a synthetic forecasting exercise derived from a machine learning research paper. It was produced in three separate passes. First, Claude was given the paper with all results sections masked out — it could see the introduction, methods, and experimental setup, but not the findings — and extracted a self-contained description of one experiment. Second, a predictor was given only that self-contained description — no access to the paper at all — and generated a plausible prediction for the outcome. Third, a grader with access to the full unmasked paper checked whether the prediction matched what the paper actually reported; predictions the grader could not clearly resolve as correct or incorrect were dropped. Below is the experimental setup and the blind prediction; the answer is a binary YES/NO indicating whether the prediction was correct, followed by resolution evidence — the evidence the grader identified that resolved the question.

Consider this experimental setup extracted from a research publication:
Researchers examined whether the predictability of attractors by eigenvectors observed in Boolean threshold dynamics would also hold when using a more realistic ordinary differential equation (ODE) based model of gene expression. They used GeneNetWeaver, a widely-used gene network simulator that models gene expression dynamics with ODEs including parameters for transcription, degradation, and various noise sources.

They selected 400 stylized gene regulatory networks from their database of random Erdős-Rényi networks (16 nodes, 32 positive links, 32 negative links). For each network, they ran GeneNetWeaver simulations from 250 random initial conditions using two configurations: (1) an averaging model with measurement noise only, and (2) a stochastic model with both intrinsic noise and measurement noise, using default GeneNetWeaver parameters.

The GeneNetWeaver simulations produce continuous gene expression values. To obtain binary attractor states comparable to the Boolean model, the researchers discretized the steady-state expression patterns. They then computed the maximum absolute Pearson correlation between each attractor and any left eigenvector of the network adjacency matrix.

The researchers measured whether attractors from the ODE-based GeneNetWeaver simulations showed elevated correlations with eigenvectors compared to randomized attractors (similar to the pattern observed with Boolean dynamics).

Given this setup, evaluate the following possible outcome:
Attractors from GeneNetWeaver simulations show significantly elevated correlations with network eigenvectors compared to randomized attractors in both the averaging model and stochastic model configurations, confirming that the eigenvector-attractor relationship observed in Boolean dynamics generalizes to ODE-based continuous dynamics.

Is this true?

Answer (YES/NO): YES